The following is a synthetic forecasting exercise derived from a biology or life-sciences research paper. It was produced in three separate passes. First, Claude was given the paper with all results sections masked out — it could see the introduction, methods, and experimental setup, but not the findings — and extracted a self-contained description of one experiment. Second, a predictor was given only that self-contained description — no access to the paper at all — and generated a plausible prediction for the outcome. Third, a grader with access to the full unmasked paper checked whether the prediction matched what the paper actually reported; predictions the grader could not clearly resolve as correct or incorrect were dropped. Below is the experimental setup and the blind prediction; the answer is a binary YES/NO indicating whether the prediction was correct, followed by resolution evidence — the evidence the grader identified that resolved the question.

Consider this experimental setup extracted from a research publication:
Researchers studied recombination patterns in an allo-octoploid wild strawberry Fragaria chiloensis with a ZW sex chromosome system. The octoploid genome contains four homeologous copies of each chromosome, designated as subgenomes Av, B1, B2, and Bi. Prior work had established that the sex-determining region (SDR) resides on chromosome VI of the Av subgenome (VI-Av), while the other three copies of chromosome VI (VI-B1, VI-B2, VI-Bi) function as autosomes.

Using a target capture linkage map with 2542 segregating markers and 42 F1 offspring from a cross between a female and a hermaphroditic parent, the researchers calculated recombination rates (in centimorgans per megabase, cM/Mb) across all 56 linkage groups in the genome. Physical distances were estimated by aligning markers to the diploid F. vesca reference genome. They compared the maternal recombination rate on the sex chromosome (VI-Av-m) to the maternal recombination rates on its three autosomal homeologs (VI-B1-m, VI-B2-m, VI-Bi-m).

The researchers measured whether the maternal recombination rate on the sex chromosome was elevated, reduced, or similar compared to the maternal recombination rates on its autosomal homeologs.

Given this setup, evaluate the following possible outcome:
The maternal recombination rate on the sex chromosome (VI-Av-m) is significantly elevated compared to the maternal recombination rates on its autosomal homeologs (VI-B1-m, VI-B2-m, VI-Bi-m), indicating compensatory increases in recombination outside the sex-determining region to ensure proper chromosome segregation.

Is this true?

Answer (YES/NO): YES